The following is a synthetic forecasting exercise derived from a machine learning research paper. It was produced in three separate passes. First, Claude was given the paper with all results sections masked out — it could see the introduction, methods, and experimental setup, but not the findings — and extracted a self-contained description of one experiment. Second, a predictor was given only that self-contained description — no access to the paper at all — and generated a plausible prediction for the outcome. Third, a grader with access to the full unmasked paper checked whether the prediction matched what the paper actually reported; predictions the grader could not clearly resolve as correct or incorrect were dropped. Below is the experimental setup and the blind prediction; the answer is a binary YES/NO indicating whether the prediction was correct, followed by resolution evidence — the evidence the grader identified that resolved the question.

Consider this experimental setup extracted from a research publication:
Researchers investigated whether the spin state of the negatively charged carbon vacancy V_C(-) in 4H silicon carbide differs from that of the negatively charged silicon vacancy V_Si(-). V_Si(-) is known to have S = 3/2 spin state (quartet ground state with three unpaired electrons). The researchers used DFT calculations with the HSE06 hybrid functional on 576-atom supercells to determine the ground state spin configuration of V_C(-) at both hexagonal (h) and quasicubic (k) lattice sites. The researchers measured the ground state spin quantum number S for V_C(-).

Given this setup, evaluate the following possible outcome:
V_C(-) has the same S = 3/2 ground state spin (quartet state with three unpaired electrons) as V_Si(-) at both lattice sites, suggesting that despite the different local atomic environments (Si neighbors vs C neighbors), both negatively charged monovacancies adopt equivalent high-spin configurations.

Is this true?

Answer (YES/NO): NO